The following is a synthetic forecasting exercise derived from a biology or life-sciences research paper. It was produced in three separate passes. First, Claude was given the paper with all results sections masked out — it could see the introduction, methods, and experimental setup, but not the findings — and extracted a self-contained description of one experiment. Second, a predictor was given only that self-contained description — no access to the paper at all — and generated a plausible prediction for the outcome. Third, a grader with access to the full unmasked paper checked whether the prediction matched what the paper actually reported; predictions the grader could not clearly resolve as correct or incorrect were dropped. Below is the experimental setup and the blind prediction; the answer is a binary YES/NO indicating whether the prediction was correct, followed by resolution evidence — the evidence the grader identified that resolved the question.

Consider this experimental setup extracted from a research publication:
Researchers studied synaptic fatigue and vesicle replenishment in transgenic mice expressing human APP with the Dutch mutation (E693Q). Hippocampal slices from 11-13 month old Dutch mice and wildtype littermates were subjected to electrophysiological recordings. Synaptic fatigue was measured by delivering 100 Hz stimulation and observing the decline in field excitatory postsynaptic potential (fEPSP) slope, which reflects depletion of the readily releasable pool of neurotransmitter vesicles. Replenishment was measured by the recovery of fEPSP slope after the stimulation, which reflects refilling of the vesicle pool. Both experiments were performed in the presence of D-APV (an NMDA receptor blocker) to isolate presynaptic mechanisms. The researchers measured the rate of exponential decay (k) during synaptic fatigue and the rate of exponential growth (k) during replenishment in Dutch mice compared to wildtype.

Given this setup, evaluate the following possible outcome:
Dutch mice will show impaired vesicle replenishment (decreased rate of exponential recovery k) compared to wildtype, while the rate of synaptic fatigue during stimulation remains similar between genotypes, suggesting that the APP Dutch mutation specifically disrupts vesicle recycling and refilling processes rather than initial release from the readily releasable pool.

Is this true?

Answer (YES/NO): NO